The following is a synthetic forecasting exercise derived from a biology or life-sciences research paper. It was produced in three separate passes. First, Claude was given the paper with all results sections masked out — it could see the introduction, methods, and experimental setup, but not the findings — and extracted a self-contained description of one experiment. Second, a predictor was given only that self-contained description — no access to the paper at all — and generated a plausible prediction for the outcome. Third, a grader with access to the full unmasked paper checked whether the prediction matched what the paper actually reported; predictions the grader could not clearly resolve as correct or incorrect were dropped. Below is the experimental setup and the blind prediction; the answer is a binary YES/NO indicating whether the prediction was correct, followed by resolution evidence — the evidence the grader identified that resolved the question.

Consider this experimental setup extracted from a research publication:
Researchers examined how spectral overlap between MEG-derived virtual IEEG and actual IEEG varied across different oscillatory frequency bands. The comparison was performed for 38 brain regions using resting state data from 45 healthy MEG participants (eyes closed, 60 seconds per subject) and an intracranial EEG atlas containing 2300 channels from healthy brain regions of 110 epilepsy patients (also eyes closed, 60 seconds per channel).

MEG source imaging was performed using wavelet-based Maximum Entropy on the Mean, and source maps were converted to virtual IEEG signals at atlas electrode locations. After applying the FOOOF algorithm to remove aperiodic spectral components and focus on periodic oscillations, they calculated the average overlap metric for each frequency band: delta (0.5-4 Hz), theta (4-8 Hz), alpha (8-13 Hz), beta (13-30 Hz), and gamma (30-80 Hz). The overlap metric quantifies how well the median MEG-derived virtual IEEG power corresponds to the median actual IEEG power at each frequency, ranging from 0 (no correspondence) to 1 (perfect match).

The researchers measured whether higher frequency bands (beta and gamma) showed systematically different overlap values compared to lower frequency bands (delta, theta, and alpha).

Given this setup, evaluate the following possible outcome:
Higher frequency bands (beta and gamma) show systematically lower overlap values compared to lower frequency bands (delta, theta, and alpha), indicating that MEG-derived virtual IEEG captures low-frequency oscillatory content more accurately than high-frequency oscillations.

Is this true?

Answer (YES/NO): NO